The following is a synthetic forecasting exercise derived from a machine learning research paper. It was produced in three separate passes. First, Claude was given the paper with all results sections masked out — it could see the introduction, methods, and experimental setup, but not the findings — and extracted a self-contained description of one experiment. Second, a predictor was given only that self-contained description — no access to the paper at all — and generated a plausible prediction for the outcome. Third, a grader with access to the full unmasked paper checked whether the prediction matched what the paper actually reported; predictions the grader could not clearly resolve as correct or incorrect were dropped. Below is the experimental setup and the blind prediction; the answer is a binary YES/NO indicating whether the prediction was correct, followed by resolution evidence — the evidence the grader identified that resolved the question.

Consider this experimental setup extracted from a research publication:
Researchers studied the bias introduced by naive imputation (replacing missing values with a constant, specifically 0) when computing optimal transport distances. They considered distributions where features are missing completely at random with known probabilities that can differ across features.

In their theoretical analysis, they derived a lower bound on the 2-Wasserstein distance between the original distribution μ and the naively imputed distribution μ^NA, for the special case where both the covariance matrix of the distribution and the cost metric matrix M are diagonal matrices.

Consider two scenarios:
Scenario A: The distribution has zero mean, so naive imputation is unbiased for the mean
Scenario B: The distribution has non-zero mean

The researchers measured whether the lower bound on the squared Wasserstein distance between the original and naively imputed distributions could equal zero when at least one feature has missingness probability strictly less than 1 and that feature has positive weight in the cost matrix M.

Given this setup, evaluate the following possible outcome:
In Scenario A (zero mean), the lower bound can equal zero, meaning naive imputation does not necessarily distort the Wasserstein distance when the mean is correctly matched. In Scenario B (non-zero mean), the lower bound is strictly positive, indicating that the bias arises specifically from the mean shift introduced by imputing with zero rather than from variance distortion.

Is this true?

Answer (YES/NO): NO